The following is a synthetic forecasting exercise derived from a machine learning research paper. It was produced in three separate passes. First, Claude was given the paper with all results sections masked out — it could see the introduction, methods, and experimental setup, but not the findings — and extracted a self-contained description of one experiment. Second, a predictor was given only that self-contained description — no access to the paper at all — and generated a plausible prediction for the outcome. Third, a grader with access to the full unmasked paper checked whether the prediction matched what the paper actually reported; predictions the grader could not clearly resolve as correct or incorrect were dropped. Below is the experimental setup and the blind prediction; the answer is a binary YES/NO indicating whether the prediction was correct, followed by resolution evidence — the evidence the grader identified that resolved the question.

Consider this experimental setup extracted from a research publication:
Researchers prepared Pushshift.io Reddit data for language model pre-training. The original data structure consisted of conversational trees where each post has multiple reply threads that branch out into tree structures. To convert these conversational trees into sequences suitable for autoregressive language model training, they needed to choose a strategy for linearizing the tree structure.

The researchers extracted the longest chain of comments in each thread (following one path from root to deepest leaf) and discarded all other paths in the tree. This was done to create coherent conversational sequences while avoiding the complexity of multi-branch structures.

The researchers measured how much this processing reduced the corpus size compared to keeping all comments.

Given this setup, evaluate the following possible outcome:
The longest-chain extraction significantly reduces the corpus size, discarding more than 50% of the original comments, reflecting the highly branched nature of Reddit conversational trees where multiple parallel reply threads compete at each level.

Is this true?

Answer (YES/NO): YES